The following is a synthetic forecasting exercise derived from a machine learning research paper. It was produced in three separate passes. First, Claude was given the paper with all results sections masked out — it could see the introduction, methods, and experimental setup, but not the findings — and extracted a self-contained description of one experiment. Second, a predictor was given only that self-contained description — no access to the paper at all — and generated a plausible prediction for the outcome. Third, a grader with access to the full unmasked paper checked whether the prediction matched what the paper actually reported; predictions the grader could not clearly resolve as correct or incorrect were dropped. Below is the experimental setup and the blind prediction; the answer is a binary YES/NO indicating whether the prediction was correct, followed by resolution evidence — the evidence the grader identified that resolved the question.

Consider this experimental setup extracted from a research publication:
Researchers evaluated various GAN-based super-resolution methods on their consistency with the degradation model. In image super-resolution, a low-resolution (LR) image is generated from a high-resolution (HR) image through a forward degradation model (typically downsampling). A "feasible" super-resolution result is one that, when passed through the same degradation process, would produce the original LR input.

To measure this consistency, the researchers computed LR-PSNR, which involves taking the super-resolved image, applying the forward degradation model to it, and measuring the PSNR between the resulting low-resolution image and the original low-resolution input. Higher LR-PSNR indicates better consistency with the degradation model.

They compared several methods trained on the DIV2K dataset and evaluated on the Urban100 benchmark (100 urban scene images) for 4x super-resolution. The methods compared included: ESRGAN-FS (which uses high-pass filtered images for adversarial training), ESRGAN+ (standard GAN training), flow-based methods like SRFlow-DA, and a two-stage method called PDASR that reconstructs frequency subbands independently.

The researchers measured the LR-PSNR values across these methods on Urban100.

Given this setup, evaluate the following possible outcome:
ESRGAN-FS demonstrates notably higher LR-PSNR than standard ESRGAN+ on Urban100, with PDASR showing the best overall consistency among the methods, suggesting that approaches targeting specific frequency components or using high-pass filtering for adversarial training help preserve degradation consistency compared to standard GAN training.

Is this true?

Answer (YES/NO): NO